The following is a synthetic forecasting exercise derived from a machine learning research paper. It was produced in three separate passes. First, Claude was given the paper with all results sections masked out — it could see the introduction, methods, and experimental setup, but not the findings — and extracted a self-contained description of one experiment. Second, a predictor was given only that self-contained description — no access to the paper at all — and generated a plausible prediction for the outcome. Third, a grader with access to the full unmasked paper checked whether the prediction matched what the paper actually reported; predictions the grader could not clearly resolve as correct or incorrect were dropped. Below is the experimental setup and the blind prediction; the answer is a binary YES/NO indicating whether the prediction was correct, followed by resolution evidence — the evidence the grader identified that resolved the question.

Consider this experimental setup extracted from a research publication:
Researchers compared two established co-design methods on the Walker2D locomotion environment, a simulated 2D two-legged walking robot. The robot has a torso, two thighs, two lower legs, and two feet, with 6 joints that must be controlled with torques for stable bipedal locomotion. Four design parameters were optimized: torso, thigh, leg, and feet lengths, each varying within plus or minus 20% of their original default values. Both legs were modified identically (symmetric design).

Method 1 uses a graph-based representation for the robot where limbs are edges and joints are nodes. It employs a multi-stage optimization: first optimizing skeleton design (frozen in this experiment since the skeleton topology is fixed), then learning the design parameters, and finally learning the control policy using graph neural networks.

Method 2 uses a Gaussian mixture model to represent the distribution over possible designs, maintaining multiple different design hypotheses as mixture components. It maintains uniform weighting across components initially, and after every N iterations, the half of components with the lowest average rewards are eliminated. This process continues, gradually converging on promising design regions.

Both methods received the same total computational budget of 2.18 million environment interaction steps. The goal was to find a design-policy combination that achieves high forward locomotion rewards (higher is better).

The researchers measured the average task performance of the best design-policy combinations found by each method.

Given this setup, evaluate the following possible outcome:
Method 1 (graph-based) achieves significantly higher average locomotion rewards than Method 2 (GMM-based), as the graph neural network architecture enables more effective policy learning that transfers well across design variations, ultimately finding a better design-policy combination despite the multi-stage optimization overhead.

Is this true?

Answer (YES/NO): NO